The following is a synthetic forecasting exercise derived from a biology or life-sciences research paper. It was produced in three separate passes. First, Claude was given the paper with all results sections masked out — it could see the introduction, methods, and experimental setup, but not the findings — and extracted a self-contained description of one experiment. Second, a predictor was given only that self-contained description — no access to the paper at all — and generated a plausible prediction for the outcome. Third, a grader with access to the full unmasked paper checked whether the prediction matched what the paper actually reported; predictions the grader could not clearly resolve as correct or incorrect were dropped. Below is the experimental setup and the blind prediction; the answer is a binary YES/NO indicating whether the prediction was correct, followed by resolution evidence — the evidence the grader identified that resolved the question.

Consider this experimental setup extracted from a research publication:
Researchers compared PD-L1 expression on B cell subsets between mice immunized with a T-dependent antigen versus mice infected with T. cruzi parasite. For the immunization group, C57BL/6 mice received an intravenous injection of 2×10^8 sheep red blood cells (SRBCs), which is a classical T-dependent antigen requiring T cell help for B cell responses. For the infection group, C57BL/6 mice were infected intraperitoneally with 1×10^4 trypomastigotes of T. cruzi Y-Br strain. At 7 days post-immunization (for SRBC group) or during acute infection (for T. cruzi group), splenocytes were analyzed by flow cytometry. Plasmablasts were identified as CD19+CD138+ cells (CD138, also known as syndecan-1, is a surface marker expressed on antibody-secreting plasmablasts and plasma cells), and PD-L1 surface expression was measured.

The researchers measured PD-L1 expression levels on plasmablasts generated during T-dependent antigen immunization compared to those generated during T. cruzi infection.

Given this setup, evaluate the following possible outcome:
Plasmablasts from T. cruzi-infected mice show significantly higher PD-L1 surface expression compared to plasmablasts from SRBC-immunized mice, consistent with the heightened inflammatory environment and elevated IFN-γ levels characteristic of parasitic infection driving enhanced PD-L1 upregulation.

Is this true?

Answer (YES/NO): YES